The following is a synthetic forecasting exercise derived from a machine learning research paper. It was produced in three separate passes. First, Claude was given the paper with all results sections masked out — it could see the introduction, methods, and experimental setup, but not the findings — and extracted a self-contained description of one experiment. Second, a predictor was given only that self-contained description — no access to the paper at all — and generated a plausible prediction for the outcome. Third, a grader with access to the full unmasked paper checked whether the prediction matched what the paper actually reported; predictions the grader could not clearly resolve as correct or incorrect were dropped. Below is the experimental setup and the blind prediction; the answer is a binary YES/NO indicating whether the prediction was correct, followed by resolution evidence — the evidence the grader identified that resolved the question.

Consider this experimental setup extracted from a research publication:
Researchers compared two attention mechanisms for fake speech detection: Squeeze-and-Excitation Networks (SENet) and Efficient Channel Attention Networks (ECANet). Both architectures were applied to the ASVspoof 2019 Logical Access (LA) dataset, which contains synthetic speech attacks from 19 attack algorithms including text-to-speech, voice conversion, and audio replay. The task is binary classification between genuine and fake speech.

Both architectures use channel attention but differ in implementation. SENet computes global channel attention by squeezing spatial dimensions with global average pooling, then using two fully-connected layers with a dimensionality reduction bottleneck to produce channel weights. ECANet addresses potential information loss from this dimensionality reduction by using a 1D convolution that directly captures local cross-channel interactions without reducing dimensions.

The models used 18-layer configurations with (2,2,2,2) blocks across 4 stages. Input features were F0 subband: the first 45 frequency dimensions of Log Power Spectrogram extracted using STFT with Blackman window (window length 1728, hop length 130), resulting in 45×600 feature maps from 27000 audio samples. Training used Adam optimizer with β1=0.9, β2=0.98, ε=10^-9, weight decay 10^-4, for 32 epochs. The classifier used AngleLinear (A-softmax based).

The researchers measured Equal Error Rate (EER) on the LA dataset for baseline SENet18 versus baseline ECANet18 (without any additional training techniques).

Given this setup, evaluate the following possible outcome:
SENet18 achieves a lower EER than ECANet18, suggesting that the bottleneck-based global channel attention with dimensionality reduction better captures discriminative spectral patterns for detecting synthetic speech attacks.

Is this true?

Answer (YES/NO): NO